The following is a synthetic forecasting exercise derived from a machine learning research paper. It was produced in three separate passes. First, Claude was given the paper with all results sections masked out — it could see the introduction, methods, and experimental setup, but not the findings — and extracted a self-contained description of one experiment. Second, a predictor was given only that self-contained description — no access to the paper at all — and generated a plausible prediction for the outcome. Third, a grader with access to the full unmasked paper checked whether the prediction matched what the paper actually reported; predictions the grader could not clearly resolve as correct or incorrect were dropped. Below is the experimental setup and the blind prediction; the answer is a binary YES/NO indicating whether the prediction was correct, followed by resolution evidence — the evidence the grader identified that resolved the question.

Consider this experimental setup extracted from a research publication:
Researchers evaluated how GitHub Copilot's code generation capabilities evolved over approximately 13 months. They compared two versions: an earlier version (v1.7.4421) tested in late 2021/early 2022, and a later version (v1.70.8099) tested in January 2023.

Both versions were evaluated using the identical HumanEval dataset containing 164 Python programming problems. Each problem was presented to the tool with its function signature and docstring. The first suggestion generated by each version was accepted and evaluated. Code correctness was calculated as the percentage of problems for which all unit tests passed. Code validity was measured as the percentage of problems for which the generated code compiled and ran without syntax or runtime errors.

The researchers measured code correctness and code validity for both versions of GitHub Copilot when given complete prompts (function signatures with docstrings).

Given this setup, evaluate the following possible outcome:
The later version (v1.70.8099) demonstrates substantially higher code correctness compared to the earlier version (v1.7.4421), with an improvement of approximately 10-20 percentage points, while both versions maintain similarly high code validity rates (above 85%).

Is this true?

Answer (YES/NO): YES